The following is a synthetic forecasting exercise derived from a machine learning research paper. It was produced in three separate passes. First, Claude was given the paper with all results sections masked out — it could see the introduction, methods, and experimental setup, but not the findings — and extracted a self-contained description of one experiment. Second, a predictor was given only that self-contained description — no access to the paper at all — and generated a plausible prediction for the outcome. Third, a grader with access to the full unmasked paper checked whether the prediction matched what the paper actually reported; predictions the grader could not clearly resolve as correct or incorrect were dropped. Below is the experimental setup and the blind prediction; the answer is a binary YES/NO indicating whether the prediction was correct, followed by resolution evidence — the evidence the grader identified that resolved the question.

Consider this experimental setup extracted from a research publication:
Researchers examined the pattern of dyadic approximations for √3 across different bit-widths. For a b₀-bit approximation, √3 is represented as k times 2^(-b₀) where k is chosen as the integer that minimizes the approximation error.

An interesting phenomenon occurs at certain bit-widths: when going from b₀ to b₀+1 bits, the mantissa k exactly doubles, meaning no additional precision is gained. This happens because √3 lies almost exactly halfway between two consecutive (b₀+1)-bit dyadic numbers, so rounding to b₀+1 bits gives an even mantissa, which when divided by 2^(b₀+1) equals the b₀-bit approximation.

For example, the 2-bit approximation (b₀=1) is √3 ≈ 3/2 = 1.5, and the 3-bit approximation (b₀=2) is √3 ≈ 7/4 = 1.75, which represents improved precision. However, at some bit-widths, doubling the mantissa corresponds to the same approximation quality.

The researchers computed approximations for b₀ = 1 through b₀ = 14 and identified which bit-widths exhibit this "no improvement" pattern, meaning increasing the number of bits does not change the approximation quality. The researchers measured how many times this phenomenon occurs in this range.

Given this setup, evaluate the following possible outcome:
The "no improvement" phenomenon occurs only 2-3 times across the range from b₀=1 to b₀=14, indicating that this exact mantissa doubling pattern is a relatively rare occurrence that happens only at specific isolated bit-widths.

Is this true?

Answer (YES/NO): NO